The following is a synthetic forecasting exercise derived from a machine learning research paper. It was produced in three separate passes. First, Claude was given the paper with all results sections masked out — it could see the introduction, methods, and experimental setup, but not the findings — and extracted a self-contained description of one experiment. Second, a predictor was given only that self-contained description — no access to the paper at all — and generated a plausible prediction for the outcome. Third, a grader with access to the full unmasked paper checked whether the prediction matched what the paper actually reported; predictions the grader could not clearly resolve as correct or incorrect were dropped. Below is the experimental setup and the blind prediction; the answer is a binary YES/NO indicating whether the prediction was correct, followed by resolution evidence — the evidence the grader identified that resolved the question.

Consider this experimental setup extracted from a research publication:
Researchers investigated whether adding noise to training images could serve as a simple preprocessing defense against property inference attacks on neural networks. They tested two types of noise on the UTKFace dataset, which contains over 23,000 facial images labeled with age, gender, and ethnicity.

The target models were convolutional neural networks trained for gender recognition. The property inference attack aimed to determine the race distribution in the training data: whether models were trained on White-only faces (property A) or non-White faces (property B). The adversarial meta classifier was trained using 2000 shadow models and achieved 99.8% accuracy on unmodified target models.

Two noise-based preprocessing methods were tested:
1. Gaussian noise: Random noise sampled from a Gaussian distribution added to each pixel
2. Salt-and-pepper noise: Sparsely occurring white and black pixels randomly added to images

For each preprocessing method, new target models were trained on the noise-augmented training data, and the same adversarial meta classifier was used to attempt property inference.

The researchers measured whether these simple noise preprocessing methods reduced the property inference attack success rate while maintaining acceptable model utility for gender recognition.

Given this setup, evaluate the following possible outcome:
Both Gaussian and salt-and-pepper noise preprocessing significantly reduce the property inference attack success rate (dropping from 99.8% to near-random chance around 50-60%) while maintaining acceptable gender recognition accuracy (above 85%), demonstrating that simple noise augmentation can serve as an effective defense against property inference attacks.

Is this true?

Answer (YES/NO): NO